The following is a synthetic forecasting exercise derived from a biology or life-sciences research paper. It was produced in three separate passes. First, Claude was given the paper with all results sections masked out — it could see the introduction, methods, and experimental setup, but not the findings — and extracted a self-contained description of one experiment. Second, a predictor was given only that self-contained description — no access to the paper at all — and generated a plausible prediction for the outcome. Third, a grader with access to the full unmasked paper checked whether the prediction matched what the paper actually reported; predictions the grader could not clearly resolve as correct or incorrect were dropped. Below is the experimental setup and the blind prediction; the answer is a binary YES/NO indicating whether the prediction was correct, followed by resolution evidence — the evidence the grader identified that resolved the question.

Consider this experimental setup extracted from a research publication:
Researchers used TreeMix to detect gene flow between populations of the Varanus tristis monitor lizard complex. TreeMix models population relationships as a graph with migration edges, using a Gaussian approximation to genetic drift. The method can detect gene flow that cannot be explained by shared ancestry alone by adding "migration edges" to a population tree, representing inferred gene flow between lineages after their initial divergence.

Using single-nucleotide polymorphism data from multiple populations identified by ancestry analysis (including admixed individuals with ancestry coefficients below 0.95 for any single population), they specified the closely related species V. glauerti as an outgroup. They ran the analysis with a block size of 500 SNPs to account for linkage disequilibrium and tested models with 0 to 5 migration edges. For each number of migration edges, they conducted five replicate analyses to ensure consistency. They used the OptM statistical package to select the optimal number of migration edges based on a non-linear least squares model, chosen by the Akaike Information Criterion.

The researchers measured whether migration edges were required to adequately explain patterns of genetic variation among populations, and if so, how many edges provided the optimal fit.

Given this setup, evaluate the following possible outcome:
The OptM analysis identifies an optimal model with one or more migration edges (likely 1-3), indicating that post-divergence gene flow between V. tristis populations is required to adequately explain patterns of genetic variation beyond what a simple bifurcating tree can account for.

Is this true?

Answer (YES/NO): YES